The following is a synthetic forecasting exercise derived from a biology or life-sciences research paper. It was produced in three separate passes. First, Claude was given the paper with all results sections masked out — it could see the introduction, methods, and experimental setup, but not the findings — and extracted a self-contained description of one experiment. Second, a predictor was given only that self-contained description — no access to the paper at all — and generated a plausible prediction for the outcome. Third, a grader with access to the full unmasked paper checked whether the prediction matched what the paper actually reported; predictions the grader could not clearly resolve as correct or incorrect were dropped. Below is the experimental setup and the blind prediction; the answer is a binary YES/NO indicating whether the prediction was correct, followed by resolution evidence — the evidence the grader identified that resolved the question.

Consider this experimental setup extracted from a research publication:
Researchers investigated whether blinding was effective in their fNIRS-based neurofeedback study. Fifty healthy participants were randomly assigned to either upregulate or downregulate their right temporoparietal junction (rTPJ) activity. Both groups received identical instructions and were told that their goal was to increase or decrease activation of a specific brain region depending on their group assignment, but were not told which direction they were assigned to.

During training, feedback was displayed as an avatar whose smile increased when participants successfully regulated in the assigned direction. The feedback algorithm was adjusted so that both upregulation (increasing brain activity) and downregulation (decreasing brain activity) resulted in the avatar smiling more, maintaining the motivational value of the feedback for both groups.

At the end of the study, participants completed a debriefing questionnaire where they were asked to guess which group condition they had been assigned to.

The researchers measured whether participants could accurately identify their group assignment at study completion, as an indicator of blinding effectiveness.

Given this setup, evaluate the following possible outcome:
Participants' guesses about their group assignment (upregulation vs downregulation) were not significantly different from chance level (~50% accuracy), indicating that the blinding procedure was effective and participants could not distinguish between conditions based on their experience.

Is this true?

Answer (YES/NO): NO